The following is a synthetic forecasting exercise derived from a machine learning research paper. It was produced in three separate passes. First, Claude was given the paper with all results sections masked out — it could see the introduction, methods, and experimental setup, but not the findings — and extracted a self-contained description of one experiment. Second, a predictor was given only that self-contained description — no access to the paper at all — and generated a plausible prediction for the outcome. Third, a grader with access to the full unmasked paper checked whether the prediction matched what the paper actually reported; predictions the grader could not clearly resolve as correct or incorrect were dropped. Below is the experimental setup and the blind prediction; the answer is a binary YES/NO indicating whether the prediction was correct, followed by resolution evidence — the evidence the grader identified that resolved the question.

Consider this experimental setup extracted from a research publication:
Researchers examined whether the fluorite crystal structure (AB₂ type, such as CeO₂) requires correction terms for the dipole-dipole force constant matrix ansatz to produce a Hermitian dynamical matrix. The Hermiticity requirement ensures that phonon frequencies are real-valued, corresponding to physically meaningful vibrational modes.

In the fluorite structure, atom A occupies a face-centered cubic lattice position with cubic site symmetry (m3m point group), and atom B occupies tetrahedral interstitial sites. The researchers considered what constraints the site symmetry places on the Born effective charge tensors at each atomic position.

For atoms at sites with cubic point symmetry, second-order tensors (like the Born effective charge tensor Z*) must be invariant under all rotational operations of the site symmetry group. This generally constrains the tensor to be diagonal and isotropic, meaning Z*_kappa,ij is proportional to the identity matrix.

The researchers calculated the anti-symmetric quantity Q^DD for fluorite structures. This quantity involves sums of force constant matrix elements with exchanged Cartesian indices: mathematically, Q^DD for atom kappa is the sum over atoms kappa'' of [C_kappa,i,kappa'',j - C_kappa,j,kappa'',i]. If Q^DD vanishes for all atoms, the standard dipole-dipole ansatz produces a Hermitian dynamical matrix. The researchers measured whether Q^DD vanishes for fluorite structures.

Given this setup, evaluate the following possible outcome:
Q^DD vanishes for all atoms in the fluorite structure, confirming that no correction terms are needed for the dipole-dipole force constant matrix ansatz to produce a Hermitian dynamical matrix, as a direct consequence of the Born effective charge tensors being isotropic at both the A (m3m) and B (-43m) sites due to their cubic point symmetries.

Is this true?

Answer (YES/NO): YES